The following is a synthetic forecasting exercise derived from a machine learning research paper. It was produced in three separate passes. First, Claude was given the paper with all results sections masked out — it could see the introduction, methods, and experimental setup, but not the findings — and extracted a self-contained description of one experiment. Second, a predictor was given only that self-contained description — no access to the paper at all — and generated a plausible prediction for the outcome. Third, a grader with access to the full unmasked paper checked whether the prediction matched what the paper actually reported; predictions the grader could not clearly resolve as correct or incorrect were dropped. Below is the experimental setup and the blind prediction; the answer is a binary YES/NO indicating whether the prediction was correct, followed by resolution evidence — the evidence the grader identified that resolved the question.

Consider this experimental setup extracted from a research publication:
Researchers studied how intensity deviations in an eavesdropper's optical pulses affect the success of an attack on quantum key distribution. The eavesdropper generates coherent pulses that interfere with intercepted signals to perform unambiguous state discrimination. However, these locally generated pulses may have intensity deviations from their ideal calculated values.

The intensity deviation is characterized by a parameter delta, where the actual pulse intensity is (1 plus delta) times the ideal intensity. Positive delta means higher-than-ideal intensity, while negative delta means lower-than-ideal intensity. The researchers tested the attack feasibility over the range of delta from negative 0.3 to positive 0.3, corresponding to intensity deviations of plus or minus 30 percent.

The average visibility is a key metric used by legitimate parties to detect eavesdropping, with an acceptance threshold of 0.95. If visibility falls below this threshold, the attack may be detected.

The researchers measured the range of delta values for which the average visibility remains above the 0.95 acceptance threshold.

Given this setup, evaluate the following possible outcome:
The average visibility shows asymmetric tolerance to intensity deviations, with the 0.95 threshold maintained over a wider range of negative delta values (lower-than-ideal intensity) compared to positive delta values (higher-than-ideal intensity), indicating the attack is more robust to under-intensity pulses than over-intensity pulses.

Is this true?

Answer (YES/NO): NO